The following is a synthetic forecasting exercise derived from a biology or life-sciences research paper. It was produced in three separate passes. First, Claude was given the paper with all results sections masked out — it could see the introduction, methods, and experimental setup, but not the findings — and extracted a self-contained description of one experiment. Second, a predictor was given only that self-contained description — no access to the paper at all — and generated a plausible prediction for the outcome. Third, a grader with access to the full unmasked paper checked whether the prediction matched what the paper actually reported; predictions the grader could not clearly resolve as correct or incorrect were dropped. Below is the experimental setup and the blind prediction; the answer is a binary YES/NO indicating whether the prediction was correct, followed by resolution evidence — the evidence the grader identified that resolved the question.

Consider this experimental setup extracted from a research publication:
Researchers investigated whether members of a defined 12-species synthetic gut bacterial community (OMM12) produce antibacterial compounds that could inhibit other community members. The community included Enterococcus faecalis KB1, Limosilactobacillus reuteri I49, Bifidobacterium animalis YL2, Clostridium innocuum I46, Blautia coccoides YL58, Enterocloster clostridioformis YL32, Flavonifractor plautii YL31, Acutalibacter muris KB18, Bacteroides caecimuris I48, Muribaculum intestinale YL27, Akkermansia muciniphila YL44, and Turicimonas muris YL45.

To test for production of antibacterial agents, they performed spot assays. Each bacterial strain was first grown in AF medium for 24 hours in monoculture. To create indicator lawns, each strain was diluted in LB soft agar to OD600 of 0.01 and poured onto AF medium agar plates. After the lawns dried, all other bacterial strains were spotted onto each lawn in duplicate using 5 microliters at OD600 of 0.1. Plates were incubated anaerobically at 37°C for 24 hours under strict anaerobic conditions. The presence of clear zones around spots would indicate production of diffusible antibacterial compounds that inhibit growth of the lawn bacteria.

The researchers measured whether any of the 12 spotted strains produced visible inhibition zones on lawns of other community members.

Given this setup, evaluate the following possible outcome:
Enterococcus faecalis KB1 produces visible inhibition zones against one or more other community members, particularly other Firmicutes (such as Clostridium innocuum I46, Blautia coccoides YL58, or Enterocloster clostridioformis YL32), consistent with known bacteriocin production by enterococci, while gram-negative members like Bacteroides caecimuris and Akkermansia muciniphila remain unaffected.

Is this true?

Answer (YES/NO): NO